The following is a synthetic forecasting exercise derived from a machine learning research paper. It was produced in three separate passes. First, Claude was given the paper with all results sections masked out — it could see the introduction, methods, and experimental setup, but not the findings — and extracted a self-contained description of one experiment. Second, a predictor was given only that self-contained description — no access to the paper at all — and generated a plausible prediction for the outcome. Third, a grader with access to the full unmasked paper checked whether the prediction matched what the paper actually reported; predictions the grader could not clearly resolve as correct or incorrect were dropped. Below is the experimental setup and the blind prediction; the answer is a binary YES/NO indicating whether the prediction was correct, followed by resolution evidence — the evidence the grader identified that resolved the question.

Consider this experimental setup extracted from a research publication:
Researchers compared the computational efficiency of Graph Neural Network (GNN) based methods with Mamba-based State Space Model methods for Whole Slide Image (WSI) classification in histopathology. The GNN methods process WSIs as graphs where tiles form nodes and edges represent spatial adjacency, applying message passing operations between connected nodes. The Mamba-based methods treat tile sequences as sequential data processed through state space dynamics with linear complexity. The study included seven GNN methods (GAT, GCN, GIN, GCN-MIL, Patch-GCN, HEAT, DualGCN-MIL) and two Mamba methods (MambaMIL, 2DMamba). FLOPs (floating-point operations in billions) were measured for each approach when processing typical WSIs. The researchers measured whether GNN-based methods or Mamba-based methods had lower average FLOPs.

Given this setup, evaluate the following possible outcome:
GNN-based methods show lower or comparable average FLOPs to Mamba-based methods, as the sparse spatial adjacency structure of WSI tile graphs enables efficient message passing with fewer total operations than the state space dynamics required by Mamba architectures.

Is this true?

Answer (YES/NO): YES